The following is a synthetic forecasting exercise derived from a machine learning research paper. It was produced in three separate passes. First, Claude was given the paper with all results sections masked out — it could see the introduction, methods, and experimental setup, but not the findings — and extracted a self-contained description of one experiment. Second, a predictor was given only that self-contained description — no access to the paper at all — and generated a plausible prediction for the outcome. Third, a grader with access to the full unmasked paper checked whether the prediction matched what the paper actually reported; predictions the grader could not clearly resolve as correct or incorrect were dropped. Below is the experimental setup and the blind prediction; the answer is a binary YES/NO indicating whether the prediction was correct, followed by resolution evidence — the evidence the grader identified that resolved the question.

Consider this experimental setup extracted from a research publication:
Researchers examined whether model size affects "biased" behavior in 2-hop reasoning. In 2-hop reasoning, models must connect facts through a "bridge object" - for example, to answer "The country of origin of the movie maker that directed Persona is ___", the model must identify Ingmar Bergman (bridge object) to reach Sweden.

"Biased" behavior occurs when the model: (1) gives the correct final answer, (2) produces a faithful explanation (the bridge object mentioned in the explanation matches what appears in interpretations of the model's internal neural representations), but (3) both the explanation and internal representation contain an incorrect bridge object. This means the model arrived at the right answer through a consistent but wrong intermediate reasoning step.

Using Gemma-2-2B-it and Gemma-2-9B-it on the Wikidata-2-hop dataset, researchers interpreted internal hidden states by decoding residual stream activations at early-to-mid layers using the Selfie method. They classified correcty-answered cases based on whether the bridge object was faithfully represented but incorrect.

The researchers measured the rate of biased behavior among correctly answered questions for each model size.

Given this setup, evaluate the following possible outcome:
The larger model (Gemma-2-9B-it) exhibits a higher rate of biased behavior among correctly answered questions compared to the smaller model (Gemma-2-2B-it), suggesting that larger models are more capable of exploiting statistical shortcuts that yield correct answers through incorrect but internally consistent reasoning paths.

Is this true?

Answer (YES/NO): NO